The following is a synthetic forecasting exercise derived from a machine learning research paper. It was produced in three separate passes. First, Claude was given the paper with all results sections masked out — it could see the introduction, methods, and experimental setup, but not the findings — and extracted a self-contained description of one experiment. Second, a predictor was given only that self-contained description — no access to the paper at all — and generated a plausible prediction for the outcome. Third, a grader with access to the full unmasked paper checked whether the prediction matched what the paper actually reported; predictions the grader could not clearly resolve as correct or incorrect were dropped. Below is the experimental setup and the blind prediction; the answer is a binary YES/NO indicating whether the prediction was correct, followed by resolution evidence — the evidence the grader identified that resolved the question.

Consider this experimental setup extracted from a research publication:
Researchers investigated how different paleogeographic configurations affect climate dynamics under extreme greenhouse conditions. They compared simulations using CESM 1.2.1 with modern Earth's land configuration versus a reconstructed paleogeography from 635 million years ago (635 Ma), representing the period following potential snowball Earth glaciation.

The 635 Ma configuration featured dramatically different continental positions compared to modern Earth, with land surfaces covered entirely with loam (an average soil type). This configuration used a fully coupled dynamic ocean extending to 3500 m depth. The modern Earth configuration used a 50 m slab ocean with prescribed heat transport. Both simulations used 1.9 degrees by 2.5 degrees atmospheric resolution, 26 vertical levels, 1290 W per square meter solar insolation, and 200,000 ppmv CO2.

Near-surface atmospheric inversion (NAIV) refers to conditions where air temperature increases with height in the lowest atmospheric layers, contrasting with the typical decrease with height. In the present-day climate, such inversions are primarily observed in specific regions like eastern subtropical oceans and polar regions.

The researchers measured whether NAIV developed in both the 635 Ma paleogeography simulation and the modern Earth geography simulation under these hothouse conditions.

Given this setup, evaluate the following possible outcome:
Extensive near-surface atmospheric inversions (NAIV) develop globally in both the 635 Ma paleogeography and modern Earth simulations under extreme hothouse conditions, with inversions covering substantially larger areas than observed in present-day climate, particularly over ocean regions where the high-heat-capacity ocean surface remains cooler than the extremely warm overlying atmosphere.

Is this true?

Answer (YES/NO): NO